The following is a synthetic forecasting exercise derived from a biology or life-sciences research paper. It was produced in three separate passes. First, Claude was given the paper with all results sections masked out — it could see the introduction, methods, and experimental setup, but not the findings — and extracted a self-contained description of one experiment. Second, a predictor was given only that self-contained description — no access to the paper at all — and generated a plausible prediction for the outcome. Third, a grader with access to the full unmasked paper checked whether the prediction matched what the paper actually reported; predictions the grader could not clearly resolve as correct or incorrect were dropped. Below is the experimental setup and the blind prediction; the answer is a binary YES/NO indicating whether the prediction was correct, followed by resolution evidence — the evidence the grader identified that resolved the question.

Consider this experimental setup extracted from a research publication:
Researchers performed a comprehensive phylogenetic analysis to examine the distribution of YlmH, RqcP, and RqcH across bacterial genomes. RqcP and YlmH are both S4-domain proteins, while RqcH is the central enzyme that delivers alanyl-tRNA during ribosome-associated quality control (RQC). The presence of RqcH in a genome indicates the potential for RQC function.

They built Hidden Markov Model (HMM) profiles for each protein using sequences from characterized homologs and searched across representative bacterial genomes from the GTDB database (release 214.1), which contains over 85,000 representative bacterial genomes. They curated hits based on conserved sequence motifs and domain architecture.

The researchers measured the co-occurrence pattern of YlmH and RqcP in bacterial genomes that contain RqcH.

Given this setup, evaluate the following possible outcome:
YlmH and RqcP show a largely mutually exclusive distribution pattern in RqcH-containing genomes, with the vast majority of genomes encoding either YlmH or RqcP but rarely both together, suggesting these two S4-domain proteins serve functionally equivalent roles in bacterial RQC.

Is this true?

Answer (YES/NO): NO